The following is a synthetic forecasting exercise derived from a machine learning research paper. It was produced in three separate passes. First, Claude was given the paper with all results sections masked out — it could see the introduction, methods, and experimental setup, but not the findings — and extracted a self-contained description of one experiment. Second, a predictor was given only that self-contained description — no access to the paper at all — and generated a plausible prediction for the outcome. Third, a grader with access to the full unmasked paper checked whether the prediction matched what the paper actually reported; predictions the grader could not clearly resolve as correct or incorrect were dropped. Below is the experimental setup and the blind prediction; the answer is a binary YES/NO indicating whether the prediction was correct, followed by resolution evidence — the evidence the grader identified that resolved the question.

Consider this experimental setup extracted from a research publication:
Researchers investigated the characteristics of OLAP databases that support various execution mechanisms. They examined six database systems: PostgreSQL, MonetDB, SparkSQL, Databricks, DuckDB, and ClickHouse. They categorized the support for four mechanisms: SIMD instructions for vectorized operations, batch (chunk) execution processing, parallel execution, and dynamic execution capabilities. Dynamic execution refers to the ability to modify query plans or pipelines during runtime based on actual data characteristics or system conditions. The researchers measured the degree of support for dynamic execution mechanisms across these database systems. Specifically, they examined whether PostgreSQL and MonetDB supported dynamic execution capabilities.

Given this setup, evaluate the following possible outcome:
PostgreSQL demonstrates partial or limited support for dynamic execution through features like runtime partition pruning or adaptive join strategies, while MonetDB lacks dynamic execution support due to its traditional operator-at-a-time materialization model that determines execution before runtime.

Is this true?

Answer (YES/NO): NO